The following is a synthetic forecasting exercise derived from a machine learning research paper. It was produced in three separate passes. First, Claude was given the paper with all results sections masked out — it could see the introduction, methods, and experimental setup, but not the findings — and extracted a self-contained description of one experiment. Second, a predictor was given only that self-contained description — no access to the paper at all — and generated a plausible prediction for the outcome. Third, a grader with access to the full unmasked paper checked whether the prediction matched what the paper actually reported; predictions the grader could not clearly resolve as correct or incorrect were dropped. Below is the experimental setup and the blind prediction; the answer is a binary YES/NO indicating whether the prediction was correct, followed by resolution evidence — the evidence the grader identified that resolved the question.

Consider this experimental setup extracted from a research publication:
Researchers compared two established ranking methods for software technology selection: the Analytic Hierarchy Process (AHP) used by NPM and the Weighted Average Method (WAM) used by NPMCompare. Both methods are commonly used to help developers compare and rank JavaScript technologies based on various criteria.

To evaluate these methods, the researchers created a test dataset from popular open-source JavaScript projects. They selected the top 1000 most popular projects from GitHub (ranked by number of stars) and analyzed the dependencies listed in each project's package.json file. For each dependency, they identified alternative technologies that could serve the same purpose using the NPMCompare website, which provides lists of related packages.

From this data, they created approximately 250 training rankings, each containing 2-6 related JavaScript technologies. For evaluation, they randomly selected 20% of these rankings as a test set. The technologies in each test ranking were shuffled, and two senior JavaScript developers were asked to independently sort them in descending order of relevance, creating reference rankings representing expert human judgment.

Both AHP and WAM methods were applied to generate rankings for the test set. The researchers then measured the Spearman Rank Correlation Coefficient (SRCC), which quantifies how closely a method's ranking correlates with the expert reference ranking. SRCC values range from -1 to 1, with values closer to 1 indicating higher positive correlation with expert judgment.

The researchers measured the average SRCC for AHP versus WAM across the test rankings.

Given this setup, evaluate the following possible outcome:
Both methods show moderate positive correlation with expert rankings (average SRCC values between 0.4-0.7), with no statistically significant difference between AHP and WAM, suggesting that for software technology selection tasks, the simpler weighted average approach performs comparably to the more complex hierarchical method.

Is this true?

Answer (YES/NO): NO